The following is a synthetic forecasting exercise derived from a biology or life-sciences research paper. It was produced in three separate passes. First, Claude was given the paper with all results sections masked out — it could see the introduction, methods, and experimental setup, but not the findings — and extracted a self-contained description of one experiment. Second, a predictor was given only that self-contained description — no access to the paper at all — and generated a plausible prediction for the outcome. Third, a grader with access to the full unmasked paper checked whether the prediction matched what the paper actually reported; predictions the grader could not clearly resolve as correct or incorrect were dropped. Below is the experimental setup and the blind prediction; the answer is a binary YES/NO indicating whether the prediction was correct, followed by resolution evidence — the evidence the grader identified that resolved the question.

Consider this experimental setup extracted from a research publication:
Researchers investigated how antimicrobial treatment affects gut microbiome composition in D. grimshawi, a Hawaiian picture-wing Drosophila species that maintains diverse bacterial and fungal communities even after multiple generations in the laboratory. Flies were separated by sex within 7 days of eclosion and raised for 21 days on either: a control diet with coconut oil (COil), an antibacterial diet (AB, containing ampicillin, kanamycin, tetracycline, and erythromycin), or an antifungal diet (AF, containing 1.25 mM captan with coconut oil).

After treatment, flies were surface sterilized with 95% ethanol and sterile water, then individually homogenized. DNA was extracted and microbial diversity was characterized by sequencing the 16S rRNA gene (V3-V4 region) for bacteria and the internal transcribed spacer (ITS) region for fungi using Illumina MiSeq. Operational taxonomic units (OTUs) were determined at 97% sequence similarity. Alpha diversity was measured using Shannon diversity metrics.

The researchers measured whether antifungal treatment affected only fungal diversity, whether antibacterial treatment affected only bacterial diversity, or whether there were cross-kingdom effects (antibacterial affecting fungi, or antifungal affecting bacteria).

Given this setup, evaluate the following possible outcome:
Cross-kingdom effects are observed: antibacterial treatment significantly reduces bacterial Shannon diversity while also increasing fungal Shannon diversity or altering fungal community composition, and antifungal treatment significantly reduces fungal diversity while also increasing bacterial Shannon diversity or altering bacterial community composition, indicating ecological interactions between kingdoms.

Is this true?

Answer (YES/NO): NO